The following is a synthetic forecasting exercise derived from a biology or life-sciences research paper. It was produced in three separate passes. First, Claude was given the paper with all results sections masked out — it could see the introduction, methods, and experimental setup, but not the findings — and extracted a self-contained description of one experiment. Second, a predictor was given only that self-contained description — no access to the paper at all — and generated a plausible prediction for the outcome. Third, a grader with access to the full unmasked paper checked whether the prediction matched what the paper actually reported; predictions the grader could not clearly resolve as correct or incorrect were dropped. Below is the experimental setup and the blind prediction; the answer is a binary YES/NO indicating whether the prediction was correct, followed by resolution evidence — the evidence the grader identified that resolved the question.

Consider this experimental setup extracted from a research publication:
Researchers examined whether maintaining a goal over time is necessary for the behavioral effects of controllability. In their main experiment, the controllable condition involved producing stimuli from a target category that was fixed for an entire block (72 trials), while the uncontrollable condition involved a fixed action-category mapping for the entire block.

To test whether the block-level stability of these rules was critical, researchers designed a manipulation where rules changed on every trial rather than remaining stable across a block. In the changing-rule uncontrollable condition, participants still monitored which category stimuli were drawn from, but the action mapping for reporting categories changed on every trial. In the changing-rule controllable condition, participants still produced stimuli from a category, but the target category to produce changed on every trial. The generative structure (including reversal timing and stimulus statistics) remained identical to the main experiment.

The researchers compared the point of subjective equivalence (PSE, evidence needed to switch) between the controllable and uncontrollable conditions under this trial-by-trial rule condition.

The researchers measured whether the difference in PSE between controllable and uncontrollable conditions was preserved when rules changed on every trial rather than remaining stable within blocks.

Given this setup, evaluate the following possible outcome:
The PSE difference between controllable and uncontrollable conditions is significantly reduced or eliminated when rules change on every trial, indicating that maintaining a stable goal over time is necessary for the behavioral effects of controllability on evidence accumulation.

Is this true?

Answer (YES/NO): NO